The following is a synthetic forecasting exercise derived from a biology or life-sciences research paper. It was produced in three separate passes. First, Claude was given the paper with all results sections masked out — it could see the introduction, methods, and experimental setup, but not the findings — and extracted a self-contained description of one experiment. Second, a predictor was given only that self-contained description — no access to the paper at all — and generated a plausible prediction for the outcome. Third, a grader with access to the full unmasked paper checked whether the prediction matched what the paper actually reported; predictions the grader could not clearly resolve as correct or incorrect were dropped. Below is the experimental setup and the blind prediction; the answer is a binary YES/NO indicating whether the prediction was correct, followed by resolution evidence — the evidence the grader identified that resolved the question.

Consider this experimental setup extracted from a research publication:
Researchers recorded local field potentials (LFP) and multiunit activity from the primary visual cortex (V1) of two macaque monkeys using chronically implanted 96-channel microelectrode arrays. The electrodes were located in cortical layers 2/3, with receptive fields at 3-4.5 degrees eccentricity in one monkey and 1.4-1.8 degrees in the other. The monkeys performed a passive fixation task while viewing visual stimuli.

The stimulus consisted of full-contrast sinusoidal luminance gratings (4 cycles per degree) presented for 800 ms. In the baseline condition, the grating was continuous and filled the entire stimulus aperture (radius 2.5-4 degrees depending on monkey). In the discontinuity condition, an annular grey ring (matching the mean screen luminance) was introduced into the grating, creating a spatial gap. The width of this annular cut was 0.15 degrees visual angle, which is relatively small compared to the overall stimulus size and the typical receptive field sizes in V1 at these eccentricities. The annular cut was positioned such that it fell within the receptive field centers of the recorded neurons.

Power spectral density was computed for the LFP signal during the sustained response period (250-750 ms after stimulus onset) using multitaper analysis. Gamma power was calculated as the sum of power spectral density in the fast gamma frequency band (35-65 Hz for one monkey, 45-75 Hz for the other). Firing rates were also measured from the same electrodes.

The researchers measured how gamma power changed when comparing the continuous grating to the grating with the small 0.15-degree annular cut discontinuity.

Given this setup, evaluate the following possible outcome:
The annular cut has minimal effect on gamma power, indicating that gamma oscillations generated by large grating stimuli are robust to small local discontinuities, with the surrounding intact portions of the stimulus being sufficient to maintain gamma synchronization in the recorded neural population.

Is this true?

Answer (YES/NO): NO